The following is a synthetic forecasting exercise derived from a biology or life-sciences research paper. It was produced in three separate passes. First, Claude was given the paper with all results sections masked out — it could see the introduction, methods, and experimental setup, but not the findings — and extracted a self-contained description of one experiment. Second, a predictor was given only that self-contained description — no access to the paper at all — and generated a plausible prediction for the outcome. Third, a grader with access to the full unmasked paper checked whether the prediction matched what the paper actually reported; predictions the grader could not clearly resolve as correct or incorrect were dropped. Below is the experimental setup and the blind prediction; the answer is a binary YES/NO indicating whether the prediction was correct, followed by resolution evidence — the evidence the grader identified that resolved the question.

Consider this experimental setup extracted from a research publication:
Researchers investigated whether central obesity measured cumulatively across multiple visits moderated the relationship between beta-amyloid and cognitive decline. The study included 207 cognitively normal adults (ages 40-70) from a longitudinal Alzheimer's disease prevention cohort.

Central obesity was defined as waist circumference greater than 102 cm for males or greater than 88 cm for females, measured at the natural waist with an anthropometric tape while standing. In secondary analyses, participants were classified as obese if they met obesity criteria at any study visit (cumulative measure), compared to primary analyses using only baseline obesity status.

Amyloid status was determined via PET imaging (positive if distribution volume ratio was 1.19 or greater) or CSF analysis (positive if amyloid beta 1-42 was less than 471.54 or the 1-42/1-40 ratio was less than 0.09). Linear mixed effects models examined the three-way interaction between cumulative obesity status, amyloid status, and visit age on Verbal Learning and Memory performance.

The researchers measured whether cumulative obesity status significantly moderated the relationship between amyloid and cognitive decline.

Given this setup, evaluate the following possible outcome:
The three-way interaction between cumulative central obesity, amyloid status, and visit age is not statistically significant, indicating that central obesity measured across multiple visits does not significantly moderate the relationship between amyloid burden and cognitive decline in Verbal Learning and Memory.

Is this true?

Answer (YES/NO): NO